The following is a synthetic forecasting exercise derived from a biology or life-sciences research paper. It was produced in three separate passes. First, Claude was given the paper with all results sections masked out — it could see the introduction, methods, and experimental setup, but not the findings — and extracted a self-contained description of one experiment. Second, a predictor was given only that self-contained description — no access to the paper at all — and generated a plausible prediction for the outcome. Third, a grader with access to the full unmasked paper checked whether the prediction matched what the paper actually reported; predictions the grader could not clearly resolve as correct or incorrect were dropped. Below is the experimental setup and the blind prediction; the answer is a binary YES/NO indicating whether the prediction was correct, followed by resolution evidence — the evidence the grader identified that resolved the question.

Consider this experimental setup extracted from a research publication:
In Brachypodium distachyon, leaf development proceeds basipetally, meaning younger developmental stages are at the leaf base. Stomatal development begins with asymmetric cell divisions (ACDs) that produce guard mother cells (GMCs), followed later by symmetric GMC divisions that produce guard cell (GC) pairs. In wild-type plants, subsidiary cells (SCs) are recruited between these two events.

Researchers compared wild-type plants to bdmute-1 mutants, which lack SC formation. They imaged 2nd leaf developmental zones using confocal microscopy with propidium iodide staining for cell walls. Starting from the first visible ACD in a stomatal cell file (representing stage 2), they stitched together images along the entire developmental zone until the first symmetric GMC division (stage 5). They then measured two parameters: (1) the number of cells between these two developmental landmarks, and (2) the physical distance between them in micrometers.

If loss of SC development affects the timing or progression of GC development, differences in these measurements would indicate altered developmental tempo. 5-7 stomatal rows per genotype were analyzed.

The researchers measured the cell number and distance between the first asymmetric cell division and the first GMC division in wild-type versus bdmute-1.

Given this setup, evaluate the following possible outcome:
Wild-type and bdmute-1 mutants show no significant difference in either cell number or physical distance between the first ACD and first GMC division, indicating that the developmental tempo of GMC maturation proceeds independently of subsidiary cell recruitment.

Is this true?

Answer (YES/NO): YES